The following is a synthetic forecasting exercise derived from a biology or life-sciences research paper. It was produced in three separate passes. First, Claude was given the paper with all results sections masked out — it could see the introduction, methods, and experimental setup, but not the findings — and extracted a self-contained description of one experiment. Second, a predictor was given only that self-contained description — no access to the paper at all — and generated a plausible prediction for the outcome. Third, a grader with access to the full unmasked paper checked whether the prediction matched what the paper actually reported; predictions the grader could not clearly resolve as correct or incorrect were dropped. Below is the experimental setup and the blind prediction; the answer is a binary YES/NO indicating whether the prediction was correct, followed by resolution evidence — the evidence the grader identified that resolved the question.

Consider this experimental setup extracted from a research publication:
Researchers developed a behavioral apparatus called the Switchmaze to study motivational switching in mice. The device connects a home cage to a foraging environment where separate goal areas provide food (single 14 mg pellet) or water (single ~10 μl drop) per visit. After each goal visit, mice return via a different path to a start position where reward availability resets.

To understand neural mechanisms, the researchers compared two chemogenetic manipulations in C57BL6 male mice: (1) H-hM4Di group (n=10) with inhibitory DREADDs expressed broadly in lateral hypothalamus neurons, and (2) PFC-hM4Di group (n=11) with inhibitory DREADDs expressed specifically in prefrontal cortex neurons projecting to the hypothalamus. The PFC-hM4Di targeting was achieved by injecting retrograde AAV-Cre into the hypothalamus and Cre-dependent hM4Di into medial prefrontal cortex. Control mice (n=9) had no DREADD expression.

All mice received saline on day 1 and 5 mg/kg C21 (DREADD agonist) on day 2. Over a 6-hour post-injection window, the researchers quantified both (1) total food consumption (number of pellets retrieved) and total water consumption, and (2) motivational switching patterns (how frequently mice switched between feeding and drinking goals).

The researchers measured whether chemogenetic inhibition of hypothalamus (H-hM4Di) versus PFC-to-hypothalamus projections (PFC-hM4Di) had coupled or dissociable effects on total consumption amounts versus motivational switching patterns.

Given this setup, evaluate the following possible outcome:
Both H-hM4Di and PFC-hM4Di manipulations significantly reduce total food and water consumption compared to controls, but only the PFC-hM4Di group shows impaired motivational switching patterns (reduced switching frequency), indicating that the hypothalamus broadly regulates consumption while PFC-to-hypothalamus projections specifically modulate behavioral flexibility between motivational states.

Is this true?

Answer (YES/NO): NO